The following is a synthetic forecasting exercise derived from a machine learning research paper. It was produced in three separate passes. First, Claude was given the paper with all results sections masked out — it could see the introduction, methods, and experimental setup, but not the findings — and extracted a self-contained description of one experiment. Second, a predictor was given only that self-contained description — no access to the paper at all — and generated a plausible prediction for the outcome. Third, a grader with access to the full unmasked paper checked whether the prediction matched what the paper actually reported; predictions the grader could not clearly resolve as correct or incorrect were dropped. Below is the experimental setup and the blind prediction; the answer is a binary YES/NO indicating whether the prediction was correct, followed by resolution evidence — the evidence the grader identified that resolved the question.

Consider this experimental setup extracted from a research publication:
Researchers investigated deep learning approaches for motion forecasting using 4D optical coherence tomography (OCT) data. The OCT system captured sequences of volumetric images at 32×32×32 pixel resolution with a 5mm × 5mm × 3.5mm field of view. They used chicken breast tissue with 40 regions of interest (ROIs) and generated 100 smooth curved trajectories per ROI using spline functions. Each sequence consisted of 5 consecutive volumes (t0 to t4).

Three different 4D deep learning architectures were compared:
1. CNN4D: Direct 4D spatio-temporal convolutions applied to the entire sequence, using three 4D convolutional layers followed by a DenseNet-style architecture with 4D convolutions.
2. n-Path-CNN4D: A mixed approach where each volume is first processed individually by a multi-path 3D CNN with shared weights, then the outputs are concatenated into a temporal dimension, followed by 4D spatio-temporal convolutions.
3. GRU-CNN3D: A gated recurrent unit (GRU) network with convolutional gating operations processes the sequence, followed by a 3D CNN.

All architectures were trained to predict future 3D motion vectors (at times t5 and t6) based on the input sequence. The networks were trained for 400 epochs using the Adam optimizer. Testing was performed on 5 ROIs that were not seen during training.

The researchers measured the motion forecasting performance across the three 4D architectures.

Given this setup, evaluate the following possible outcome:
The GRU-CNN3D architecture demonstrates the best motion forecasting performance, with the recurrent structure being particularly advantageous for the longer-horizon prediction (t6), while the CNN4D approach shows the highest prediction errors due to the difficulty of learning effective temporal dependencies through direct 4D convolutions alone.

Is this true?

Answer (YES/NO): NO